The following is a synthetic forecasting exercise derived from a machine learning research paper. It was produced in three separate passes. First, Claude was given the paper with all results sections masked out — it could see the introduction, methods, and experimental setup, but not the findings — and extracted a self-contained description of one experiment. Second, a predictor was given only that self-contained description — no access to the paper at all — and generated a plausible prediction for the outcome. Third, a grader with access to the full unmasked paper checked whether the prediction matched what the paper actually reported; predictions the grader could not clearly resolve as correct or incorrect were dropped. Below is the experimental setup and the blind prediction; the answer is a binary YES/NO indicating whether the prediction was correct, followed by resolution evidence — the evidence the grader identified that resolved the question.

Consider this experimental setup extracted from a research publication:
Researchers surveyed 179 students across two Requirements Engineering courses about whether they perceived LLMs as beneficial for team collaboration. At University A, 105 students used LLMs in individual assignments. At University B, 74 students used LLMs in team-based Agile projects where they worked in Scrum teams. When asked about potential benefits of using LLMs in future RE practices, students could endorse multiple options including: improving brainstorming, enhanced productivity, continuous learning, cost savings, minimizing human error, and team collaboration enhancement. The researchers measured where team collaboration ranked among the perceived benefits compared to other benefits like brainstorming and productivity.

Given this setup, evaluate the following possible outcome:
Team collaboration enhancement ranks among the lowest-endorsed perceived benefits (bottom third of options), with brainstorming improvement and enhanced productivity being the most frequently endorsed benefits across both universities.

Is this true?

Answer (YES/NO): YES